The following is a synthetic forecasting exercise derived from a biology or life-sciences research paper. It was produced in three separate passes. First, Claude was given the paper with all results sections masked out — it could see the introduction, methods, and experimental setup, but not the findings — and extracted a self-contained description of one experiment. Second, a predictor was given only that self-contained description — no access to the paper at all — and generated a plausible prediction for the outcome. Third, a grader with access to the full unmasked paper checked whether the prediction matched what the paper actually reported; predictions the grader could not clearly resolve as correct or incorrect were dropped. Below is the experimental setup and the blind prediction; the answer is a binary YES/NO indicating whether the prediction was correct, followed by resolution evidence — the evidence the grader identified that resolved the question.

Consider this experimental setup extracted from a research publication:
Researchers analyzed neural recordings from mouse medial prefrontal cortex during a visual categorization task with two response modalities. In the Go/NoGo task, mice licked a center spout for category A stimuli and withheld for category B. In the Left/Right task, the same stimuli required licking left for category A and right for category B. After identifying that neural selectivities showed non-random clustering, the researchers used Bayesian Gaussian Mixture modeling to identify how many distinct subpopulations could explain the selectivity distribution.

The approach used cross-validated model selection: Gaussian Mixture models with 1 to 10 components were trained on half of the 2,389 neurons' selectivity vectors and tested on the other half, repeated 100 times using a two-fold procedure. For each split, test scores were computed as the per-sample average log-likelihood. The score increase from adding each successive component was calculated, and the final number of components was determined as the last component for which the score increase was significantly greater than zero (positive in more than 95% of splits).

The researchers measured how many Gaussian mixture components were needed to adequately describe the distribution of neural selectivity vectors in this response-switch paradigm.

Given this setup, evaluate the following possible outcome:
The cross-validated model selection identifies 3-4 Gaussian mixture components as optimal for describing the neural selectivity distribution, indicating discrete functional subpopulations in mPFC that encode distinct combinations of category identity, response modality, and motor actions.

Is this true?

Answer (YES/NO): NO